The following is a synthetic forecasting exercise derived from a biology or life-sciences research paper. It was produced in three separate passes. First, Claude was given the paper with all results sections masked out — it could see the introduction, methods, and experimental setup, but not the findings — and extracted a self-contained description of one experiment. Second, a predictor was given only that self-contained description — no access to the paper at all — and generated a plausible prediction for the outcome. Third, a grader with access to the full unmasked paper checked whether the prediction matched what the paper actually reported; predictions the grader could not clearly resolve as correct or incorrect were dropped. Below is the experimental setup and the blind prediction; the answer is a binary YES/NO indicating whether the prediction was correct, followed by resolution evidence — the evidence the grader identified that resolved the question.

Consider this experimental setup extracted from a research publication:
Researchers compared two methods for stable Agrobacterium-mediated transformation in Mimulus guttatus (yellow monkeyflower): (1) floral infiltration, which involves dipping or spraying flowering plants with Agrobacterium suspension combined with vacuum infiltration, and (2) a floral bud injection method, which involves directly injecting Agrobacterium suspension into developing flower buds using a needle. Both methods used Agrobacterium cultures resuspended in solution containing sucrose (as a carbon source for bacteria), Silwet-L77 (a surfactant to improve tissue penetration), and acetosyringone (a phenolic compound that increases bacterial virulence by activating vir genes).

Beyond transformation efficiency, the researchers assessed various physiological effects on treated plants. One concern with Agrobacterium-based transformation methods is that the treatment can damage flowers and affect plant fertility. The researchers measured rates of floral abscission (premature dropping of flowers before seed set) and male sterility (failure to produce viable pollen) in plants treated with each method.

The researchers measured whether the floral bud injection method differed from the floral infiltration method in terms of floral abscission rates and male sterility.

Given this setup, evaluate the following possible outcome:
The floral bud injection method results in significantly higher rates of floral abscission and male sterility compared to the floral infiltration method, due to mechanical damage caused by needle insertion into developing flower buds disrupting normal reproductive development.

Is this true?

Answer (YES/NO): NO